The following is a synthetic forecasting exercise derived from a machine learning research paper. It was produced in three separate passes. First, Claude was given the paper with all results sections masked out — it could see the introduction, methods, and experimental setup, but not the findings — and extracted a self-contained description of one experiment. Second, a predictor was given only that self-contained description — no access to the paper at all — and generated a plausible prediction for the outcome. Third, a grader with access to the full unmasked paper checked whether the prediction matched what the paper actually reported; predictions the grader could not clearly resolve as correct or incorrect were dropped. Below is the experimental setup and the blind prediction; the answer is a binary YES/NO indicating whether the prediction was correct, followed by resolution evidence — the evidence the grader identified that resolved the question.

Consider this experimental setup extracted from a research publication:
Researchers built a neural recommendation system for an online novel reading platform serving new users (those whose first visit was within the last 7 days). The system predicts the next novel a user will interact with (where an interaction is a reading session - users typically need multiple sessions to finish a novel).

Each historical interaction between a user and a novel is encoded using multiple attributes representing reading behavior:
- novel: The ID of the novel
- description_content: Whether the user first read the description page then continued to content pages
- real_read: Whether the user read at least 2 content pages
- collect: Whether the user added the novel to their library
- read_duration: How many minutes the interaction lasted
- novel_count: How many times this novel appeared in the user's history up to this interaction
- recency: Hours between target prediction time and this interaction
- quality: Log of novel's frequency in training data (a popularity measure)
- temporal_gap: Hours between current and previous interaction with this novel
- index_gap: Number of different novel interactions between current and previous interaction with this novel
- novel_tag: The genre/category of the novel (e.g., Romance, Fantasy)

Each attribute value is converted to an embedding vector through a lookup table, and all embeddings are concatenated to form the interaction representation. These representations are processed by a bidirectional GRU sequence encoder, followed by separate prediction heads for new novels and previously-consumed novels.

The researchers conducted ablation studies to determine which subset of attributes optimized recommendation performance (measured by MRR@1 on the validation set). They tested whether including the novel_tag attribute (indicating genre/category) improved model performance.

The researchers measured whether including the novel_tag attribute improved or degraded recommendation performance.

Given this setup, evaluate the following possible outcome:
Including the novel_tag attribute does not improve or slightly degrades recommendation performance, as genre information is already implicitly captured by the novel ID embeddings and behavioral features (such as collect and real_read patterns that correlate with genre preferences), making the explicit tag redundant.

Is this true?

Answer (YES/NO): YES